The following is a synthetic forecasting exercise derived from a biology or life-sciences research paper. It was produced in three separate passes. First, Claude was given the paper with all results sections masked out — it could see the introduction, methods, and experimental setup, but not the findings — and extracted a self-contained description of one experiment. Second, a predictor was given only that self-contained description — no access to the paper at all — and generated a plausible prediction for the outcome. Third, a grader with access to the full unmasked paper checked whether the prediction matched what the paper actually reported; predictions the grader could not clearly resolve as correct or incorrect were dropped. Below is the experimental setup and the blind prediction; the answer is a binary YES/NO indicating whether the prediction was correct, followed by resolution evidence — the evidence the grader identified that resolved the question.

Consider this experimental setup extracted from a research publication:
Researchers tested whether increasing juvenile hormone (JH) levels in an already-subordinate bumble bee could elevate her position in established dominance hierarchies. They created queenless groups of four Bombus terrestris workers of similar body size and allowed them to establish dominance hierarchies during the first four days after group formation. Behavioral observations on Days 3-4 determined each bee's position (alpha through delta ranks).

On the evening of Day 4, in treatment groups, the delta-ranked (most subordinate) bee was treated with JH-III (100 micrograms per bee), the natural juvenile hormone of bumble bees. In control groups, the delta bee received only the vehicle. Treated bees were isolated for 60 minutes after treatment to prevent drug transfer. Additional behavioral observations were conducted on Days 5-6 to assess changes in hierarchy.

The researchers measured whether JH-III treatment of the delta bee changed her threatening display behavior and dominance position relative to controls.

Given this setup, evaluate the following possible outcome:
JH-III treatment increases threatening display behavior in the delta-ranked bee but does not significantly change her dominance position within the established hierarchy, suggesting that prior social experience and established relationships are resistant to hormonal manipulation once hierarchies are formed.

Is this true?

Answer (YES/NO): YES